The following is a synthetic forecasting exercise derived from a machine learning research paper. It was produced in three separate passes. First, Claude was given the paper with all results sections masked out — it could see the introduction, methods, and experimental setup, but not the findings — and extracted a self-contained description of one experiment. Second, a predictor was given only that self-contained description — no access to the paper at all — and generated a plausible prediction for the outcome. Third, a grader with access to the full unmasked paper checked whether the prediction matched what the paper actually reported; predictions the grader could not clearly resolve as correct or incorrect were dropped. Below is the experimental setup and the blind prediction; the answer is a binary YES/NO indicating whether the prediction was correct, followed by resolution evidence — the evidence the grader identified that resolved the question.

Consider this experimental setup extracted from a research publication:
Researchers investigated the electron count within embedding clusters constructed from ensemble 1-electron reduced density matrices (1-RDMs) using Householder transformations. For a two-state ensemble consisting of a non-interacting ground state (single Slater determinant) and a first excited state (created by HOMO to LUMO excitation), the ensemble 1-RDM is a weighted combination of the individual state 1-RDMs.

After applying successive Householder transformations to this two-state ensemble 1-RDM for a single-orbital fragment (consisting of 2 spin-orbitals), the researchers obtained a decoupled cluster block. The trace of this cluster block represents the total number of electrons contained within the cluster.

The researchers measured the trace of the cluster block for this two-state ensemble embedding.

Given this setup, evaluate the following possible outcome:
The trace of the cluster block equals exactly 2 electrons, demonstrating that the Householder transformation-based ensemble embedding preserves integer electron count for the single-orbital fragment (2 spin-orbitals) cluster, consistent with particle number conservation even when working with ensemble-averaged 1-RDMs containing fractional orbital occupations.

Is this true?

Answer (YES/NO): YES